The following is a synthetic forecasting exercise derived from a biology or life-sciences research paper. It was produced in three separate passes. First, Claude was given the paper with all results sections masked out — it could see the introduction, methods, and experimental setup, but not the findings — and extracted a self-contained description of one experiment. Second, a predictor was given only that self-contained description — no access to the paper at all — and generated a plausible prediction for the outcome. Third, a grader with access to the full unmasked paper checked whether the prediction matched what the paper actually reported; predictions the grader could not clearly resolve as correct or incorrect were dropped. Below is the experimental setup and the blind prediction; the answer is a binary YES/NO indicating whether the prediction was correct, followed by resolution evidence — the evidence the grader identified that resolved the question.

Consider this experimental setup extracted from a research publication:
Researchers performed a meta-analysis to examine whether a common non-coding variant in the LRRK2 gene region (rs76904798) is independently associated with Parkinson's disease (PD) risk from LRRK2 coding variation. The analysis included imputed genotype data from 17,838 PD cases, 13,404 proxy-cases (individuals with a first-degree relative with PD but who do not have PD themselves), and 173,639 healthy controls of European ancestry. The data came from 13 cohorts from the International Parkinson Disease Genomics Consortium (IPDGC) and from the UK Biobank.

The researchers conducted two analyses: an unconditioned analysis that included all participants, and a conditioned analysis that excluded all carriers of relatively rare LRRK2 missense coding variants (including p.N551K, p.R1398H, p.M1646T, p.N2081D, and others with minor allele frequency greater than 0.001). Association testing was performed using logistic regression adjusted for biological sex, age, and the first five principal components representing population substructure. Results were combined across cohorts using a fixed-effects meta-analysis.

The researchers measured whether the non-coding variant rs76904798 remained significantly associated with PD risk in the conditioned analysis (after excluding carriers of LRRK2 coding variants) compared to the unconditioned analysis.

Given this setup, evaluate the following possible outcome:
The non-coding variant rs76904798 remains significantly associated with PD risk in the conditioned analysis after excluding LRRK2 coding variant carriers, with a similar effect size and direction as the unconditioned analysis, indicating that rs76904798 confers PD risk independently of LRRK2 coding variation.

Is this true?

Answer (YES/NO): YES